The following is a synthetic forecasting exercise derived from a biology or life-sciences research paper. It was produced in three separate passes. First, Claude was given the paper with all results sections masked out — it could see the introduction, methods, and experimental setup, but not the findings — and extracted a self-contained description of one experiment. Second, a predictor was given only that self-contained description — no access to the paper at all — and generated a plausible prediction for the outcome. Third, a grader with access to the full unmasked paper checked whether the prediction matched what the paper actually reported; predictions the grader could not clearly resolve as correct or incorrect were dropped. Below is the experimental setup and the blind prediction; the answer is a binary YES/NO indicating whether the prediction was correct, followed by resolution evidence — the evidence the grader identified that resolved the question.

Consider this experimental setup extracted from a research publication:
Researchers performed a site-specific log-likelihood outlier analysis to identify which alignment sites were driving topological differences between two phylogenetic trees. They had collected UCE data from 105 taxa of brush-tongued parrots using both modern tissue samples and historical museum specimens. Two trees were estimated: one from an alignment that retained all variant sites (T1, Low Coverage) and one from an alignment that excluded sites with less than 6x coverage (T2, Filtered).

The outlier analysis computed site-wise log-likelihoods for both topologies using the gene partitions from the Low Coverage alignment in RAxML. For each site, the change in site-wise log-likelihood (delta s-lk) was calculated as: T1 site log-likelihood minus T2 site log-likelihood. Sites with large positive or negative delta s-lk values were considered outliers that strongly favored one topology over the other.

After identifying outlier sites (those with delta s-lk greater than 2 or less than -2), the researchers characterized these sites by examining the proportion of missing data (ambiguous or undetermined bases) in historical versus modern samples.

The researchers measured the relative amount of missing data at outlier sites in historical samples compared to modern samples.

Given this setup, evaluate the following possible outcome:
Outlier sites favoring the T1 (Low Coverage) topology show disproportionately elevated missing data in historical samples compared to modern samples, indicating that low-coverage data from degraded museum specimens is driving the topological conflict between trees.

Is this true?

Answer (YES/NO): YES